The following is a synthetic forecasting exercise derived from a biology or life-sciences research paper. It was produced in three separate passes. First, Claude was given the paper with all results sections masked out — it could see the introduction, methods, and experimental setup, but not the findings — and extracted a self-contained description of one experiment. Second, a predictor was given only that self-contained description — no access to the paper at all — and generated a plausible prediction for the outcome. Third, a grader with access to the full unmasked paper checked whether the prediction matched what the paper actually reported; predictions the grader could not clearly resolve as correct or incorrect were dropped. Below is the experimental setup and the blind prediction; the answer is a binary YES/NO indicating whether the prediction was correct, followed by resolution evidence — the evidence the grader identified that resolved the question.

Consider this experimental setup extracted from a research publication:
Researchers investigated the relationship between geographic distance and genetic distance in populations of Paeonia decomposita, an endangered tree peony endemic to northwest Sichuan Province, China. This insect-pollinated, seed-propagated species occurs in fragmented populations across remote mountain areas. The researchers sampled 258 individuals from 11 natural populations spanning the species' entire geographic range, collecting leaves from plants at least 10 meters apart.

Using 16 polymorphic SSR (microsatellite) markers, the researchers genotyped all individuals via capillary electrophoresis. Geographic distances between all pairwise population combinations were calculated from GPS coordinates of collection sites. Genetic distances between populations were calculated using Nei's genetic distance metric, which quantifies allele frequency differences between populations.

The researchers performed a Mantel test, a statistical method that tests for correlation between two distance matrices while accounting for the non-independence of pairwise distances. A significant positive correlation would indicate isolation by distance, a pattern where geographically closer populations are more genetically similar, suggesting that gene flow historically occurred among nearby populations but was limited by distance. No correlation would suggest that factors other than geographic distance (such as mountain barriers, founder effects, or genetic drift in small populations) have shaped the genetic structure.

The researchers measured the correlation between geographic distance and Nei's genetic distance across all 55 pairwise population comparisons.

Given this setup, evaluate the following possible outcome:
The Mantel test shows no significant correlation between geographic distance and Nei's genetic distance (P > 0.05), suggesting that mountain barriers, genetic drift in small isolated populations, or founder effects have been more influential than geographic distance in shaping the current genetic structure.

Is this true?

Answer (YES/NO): NO